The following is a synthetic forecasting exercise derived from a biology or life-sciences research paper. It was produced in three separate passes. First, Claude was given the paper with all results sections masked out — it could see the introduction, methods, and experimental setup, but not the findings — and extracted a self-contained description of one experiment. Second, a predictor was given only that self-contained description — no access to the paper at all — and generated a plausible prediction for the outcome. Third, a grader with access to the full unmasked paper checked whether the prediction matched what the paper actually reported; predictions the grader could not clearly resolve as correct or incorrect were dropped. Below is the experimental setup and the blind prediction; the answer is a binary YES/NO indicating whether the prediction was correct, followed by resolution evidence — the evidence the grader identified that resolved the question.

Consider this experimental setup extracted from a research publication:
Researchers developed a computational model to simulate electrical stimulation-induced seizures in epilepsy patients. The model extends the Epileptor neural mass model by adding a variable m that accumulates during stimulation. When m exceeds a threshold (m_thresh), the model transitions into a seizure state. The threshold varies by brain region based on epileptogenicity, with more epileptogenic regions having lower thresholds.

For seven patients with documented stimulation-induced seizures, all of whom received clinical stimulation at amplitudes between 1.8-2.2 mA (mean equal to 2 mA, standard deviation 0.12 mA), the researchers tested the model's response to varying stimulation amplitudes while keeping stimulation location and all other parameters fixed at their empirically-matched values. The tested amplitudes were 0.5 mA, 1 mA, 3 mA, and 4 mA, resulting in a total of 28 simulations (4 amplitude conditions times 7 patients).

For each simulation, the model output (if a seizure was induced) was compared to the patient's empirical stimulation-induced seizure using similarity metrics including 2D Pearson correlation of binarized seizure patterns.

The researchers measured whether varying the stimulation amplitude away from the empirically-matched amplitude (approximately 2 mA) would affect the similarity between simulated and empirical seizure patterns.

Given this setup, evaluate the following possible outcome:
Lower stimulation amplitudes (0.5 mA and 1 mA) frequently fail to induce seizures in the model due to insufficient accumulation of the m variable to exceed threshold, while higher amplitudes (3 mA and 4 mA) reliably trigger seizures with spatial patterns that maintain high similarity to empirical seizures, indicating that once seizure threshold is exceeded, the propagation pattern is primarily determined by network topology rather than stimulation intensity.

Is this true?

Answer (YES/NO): YES